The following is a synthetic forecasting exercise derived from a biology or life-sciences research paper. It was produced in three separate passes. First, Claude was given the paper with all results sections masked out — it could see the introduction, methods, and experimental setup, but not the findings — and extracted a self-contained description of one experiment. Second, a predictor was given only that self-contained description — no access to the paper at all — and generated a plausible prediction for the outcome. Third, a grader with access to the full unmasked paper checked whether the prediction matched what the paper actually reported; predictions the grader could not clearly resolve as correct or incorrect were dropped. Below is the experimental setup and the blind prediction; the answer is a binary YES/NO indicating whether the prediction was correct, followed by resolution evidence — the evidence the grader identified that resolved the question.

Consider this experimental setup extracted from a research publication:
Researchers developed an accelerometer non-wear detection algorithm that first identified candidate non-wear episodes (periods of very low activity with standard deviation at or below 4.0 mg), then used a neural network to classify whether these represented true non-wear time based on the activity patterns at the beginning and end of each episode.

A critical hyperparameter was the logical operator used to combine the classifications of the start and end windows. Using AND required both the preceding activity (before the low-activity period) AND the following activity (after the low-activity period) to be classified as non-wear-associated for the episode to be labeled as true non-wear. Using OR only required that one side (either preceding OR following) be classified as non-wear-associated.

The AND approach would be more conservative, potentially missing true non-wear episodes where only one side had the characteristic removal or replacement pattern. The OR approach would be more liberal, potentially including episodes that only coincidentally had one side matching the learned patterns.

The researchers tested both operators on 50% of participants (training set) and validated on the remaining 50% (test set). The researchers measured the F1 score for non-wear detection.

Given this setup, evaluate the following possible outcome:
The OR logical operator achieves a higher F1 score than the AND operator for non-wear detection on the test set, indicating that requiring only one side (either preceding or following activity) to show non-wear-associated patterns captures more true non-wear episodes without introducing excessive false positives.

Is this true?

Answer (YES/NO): NO